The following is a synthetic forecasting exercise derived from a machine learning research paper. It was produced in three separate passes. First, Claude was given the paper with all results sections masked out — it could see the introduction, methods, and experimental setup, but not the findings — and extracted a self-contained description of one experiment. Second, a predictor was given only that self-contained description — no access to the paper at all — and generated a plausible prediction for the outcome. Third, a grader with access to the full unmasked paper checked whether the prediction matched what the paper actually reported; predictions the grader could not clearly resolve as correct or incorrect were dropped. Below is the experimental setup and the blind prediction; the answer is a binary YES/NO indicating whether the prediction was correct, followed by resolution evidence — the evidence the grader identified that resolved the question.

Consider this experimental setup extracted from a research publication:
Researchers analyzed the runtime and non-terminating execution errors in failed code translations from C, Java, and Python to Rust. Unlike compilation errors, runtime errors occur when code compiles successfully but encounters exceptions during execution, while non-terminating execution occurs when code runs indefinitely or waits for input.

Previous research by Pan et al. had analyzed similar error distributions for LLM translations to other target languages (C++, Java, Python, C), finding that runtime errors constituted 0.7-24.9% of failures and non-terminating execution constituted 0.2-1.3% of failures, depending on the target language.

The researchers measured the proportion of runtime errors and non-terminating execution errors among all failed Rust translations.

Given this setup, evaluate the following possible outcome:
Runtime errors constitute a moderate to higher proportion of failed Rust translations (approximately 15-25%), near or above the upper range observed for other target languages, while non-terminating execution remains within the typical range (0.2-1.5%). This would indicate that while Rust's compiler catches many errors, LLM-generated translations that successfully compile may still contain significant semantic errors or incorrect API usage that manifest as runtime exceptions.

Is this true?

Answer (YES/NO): NO